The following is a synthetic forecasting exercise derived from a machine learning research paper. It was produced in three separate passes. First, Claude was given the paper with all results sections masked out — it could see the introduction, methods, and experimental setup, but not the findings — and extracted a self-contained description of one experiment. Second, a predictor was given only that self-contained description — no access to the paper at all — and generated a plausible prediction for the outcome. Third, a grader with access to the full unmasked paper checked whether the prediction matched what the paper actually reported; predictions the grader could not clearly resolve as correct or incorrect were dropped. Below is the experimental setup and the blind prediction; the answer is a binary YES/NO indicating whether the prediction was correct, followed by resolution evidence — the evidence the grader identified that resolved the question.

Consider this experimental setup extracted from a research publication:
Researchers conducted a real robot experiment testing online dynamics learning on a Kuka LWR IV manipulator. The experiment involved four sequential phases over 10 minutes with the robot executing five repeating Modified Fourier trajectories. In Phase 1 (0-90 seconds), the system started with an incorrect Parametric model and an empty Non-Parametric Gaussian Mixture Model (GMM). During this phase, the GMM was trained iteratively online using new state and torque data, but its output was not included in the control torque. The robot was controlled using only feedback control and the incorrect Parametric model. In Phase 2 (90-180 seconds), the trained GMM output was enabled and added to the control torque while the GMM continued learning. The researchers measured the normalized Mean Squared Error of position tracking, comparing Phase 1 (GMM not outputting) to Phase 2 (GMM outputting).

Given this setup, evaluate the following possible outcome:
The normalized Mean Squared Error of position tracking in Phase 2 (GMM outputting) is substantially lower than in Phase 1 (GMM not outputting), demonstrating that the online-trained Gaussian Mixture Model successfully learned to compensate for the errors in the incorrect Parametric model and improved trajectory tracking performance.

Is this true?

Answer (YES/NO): YES